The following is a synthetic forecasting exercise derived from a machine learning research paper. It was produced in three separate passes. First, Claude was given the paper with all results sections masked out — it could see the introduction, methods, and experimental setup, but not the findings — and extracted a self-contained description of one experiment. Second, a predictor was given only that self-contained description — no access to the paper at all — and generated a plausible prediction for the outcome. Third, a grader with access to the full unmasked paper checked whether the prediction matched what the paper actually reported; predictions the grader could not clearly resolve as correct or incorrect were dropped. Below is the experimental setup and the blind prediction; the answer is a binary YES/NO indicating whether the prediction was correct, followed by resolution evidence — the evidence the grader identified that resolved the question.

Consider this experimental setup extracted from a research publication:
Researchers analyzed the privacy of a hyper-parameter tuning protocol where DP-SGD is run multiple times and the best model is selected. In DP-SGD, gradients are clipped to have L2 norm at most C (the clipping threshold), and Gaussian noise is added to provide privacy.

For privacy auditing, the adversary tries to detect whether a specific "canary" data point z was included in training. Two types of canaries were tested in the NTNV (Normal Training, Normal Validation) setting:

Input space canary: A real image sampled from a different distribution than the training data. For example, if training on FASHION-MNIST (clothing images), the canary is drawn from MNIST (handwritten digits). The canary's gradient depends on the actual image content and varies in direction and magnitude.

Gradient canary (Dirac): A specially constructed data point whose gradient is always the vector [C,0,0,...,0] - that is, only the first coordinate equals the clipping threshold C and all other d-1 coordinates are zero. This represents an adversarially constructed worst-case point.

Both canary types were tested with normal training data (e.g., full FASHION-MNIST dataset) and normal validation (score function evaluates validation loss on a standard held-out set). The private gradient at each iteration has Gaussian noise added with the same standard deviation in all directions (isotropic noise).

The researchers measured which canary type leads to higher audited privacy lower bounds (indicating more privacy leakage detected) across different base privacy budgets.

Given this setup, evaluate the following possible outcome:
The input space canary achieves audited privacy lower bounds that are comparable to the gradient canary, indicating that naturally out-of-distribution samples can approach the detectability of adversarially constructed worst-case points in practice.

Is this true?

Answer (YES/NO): NO